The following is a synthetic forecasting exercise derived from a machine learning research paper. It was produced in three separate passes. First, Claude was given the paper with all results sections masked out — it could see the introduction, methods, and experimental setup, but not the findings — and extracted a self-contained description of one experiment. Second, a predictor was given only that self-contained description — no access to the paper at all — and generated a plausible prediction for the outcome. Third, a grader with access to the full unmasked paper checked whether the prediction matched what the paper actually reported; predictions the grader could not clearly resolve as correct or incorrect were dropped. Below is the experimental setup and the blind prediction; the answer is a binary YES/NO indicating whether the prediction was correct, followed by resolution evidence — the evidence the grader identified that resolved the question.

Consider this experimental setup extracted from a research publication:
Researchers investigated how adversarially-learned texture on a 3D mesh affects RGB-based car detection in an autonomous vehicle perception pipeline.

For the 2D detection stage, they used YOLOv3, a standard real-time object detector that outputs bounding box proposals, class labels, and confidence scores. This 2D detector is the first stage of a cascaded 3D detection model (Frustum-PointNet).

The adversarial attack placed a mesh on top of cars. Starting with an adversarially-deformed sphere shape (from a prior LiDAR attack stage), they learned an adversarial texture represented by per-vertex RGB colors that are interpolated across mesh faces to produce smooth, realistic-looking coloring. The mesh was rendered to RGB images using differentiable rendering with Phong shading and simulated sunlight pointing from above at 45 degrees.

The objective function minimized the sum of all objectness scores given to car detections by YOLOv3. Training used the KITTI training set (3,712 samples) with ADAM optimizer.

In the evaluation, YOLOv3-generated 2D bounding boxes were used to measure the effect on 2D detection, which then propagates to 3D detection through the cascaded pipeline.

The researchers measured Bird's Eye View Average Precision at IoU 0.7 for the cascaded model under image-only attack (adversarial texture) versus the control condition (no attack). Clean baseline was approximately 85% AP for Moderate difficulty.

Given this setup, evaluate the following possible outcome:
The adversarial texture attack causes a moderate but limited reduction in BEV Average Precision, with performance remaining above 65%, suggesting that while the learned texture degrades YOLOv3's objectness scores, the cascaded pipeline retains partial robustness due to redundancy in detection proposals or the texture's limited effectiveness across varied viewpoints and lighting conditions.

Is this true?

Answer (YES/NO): NO